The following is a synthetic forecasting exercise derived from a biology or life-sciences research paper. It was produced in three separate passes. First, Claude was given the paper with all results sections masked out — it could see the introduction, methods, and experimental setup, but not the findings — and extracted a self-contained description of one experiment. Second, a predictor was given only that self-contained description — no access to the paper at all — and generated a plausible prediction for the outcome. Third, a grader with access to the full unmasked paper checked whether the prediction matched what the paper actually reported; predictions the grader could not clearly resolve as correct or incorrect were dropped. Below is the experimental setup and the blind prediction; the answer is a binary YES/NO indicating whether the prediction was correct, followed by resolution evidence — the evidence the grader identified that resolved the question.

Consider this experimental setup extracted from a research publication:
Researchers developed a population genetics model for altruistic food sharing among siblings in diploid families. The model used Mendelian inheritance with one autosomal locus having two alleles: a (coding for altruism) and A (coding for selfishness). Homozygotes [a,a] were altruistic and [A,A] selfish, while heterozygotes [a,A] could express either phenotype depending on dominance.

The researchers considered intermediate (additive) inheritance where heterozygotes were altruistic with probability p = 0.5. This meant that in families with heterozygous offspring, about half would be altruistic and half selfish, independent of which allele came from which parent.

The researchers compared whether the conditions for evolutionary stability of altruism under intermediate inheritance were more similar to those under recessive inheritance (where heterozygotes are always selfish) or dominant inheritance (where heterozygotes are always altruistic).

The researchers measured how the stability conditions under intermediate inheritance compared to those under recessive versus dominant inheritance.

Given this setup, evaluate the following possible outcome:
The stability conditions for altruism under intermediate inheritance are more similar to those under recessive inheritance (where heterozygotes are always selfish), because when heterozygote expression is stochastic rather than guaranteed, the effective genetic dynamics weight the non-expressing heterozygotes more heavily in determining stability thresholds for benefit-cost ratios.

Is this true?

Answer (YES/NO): NO